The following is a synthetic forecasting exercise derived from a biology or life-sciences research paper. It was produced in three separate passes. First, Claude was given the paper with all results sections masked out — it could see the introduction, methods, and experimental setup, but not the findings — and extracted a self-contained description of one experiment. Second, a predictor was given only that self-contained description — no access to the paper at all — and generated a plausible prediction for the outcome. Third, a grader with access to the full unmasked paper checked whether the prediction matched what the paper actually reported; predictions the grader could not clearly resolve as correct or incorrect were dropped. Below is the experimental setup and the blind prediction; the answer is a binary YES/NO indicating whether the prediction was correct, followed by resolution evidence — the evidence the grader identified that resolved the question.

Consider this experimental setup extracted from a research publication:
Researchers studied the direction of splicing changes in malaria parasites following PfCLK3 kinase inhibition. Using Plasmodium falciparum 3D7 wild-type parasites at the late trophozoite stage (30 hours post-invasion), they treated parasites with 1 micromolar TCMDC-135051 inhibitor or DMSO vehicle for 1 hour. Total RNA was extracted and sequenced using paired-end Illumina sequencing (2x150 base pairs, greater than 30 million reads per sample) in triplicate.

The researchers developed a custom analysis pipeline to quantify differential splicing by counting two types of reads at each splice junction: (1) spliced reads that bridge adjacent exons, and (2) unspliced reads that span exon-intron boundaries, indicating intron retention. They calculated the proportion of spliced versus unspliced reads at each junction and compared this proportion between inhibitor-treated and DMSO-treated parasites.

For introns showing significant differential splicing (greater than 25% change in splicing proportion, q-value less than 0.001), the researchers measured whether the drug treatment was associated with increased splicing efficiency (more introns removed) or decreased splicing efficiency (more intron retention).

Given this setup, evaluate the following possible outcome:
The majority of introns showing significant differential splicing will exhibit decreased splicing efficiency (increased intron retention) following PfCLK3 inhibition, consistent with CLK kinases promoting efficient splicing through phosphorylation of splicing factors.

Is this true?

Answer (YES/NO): YES